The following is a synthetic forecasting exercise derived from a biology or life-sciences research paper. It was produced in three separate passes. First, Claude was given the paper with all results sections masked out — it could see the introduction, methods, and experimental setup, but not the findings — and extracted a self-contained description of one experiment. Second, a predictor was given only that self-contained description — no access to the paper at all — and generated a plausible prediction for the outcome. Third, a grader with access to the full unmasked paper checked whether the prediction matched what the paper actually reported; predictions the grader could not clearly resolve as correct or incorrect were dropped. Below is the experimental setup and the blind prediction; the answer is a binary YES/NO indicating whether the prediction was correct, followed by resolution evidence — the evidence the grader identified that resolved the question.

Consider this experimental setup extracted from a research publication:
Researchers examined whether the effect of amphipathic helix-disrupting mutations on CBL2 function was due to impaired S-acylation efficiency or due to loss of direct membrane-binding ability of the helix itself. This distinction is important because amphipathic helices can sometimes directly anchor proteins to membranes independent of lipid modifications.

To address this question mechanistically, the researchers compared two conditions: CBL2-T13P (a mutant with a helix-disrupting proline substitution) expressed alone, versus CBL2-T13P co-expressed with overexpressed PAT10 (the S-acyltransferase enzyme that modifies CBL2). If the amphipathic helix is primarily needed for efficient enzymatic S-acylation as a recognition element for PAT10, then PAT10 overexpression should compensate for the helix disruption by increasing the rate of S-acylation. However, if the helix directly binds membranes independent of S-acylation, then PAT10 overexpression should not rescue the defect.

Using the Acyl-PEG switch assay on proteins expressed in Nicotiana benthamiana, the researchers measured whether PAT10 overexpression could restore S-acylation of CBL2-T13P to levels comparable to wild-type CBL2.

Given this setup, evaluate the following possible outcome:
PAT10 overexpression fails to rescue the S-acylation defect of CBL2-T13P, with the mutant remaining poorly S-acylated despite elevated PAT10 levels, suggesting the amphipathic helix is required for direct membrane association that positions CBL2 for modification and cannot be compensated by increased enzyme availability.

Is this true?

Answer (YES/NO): NO